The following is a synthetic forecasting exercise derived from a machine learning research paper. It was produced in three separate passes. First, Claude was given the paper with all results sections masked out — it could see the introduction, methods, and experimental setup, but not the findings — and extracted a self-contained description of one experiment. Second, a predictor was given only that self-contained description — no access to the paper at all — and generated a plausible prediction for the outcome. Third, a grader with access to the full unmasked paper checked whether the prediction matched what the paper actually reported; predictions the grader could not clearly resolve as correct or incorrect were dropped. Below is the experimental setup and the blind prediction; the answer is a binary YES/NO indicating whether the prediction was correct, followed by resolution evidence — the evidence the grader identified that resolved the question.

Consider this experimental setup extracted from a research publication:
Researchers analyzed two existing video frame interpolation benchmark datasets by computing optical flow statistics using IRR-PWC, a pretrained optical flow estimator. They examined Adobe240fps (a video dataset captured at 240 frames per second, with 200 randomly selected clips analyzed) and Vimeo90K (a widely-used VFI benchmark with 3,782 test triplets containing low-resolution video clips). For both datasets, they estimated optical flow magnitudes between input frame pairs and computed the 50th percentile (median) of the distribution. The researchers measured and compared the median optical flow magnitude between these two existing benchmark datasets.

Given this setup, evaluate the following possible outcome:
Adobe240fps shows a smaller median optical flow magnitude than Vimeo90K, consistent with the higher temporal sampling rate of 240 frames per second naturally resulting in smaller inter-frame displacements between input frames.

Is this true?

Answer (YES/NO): NO